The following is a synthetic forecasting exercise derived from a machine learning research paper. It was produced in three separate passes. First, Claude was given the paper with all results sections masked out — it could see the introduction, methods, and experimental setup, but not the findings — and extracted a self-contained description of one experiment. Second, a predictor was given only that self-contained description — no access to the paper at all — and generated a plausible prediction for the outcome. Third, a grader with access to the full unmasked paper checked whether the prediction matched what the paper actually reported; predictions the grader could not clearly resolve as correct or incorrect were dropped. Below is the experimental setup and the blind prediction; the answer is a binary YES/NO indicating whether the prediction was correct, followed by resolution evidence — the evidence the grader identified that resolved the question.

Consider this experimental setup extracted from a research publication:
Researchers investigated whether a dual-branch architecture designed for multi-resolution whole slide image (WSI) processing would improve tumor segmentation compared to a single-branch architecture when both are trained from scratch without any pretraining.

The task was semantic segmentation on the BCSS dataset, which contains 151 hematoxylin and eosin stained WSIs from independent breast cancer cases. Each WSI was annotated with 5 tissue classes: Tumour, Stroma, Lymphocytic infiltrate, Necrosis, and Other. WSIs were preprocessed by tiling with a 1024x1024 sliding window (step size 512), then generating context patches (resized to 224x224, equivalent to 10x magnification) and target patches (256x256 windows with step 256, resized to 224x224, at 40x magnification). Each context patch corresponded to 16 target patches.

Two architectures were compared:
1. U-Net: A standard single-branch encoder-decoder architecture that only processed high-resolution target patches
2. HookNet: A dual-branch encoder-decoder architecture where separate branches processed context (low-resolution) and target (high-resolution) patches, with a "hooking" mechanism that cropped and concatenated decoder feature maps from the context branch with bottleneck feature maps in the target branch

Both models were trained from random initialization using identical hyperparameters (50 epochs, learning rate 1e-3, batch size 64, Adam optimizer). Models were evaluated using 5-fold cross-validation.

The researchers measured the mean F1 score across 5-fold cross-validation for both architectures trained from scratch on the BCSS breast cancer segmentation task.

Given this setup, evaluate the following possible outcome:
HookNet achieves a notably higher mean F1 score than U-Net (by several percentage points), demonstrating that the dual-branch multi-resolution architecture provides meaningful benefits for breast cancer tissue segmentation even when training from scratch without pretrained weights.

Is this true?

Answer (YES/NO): NO